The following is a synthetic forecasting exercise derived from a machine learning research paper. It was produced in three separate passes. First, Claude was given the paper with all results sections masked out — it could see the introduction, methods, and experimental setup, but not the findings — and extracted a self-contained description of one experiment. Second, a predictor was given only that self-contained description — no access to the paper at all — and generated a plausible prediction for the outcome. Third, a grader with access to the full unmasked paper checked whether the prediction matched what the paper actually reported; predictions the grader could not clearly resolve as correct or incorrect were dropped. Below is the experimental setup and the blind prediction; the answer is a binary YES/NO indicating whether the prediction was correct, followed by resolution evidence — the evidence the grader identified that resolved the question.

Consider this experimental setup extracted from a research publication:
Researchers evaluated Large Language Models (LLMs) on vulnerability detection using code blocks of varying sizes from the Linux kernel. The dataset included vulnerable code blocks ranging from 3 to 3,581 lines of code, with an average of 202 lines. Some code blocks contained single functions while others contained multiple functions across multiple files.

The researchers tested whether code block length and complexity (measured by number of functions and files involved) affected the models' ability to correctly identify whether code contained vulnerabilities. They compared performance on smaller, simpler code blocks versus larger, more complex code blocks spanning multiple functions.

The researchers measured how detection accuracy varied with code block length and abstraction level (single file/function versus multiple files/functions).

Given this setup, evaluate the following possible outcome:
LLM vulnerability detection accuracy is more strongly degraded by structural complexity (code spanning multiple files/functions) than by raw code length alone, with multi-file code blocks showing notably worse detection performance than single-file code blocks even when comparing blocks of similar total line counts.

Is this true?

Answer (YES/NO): NO